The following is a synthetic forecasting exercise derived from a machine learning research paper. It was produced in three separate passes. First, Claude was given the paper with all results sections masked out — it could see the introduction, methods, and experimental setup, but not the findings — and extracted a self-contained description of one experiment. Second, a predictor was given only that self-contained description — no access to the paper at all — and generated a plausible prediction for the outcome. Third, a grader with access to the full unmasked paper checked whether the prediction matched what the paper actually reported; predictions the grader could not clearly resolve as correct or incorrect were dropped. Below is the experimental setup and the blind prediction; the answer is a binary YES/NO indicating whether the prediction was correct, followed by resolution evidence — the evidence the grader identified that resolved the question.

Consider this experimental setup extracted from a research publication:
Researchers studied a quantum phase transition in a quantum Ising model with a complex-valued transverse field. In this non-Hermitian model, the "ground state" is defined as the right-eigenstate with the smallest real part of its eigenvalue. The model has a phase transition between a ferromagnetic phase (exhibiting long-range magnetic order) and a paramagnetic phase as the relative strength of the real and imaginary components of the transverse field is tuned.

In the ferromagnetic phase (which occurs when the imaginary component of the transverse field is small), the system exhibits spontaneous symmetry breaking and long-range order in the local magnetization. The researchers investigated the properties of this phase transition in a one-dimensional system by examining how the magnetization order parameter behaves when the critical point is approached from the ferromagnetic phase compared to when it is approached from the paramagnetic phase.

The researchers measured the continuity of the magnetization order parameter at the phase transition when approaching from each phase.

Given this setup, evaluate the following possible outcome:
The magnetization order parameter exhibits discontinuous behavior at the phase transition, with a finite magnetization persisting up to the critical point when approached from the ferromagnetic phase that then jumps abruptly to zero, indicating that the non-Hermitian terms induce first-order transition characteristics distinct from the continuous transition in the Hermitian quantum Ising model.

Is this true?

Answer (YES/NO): YES